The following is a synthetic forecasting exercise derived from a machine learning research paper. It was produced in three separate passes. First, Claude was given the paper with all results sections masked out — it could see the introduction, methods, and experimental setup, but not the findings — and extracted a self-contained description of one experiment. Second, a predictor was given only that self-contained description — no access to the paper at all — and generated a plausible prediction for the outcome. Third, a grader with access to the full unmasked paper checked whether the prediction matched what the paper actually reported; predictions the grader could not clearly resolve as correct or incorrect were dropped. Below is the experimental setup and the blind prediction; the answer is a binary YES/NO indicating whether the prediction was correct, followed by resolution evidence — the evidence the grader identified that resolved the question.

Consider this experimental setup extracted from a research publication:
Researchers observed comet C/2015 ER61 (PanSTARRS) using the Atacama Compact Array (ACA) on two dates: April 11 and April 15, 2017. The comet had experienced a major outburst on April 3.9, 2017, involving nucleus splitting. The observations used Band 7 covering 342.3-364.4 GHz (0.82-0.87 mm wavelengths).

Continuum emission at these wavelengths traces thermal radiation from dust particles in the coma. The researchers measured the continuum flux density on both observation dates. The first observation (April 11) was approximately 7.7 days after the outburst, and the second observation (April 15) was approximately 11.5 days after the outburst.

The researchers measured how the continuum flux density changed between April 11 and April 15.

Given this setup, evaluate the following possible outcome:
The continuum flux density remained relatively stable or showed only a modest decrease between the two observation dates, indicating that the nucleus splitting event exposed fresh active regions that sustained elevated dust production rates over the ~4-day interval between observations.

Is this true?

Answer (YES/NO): NO